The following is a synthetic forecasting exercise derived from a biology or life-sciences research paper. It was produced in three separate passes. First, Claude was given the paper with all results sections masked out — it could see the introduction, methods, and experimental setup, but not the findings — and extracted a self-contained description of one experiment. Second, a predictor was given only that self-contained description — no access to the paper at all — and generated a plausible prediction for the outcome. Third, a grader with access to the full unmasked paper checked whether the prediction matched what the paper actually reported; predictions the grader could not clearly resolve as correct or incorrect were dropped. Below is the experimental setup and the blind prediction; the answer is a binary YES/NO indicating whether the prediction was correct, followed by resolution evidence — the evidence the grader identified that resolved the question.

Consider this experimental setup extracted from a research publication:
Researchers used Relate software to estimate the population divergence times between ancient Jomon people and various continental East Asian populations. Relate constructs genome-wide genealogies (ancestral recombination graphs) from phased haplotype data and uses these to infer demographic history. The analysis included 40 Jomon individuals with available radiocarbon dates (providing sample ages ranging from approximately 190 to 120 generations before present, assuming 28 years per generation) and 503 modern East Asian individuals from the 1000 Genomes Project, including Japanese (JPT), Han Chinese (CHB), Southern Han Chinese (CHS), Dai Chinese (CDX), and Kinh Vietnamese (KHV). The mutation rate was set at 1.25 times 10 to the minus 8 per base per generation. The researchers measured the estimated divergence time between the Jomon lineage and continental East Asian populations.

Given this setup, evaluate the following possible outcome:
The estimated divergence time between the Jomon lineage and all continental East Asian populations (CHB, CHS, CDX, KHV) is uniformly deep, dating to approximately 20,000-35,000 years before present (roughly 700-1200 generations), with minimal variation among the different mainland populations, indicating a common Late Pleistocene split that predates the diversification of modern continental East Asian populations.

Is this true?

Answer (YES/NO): NO